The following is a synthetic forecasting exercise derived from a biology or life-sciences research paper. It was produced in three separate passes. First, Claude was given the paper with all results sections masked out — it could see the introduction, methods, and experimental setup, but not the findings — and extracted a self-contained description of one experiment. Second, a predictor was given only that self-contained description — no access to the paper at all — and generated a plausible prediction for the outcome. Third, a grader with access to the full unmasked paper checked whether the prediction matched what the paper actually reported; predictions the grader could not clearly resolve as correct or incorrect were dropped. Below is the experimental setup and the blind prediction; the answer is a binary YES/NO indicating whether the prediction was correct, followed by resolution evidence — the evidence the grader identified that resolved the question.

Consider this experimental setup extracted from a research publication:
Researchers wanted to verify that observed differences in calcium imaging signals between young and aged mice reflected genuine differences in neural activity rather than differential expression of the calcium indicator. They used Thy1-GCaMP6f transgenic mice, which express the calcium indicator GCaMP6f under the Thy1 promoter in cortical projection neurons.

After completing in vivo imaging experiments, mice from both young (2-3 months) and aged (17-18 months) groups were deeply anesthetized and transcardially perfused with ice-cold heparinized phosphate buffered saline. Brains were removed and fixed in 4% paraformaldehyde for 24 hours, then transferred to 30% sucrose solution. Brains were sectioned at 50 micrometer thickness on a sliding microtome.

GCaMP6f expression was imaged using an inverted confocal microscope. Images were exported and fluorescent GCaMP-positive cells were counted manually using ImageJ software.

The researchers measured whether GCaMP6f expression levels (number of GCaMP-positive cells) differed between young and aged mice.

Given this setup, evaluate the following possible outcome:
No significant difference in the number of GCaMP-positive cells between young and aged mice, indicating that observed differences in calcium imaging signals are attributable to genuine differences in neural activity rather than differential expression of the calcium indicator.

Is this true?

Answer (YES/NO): YES